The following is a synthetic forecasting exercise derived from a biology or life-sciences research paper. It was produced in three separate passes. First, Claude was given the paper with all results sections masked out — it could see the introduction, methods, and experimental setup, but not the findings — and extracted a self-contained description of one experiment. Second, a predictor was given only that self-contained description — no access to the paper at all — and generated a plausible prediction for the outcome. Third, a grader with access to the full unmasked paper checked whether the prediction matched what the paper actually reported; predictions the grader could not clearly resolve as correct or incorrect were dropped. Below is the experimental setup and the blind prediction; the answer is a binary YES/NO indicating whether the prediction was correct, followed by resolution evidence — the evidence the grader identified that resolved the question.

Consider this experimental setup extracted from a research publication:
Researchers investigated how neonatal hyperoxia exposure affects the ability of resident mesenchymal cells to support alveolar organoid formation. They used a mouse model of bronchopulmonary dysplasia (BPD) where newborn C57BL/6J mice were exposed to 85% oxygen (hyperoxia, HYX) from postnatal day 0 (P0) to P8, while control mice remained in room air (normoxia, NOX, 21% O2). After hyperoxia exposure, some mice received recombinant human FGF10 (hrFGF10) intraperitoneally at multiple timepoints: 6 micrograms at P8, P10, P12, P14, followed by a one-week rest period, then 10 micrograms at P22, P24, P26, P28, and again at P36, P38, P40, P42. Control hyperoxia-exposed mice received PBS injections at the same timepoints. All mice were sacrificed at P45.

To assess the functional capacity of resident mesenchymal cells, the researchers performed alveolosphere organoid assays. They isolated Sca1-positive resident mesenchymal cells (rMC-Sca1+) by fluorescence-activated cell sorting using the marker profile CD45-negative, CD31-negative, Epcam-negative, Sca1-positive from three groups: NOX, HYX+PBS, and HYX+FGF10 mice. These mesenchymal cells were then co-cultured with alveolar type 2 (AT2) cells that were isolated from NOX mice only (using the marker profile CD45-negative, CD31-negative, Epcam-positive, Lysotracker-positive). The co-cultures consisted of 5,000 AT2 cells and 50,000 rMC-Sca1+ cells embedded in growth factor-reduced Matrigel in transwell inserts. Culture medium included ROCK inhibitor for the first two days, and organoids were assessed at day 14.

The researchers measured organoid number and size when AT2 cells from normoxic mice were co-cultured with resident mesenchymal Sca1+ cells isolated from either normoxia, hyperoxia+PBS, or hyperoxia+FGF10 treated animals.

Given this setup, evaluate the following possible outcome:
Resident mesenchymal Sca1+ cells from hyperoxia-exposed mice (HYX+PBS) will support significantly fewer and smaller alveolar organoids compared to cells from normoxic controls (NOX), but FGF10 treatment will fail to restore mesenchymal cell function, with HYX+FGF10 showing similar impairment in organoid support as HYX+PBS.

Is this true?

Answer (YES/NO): NO